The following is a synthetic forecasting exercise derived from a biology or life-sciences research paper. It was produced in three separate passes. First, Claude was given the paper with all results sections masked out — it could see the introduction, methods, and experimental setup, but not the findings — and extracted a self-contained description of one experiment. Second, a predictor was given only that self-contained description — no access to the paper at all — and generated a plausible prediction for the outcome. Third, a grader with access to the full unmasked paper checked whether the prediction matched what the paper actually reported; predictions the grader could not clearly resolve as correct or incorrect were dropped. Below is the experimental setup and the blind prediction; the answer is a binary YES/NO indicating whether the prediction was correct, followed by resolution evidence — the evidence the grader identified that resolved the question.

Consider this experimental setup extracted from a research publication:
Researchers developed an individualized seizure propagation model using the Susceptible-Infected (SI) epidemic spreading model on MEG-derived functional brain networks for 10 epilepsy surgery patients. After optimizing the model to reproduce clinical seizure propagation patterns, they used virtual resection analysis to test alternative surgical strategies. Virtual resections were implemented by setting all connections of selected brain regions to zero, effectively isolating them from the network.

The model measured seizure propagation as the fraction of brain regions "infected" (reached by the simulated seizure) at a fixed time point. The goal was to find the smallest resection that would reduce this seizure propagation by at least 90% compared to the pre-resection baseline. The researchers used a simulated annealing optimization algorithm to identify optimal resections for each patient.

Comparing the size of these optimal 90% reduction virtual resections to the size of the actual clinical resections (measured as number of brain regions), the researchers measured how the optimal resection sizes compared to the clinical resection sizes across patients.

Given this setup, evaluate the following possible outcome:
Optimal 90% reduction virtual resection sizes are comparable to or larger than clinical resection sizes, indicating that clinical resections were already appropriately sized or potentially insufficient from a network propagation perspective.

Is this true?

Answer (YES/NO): NO